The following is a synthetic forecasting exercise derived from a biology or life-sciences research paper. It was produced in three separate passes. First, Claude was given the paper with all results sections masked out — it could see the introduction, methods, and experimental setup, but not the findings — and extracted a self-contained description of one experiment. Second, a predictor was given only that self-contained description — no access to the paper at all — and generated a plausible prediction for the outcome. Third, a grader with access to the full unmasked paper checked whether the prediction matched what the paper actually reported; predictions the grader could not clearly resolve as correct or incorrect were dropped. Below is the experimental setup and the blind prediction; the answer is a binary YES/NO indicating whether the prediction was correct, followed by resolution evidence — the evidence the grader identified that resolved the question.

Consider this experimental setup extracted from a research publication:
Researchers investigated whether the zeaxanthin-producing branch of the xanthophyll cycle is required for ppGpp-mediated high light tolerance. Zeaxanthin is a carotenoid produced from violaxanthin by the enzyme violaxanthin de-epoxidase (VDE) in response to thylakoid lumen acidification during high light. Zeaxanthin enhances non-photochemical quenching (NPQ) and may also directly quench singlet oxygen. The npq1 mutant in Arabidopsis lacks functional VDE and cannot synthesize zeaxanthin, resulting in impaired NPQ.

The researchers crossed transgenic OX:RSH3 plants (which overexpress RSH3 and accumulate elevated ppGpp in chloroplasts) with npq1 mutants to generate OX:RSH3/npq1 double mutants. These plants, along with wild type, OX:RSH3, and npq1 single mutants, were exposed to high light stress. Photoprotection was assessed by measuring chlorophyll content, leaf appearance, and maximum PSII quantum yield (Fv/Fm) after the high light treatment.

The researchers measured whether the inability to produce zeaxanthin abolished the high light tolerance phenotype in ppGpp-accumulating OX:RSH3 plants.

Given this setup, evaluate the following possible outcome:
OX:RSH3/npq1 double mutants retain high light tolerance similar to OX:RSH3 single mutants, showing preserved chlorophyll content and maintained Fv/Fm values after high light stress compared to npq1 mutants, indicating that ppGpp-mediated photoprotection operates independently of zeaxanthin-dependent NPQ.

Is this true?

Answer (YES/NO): NO